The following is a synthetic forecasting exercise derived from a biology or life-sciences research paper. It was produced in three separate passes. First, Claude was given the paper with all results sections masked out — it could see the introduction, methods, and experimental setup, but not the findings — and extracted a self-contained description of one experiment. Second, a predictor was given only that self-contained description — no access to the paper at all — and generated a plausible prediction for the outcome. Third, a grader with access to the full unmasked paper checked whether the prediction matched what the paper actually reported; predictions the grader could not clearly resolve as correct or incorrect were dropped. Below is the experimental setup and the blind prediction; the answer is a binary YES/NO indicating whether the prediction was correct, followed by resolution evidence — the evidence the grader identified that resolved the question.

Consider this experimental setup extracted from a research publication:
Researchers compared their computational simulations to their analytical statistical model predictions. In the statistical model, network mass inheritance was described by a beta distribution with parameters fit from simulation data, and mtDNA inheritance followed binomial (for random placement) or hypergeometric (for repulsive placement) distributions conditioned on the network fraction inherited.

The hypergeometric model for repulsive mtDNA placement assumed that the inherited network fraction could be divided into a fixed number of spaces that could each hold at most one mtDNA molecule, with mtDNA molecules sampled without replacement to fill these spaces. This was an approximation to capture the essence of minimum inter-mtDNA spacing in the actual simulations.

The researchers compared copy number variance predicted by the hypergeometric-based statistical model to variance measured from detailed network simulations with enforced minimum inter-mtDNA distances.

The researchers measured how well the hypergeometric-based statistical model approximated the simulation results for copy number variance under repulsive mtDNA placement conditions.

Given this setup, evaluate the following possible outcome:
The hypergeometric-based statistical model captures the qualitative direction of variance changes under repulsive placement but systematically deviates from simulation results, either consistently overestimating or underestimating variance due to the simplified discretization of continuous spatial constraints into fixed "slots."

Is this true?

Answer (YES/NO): NO